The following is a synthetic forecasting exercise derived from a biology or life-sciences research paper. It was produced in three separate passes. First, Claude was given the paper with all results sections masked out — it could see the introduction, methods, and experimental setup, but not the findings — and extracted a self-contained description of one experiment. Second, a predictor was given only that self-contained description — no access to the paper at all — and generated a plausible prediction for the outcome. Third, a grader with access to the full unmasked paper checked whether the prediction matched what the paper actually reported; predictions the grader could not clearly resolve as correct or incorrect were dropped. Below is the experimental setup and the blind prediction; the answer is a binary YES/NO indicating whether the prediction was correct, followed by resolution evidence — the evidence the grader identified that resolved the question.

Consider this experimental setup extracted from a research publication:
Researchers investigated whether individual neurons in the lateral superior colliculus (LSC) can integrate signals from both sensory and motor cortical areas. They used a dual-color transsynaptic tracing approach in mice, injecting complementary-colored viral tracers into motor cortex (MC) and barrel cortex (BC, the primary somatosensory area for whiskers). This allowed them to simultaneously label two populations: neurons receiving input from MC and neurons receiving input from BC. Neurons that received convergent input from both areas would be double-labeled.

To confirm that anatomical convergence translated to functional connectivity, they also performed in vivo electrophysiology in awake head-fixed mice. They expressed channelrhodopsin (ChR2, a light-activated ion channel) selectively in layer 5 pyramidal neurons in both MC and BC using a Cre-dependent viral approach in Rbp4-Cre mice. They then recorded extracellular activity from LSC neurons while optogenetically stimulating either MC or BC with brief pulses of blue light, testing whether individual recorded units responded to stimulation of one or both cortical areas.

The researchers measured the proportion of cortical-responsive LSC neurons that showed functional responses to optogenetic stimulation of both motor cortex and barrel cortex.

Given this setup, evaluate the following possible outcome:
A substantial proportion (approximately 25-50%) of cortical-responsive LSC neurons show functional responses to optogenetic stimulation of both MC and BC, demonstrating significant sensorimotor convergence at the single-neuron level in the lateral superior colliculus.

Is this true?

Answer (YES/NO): YES